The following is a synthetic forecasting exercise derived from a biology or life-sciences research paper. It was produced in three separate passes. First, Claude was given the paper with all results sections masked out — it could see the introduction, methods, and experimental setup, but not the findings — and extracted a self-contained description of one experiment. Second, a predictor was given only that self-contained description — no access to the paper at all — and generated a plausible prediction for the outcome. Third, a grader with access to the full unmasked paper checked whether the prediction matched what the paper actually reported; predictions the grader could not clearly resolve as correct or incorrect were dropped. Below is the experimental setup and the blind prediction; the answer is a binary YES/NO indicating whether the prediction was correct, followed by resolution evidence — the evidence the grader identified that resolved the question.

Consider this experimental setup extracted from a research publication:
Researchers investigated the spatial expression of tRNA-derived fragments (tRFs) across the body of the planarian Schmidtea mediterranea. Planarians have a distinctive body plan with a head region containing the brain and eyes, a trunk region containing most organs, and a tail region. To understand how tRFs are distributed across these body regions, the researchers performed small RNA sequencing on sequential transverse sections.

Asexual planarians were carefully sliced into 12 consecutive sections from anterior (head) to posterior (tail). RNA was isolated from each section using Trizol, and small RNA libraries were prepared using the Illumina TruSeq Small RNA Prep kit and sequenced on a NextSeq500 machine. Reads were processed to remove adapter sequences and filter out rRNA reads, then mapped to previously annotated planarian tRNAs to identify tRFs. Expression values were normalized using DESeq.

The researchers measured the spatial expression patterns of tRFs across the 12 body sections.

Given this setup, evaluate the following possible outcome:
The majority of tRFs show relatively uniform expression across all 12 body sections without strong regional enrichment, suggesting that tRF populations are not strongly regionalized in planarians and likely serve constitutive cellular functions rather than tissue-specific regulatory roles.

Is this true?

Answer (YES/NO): NO